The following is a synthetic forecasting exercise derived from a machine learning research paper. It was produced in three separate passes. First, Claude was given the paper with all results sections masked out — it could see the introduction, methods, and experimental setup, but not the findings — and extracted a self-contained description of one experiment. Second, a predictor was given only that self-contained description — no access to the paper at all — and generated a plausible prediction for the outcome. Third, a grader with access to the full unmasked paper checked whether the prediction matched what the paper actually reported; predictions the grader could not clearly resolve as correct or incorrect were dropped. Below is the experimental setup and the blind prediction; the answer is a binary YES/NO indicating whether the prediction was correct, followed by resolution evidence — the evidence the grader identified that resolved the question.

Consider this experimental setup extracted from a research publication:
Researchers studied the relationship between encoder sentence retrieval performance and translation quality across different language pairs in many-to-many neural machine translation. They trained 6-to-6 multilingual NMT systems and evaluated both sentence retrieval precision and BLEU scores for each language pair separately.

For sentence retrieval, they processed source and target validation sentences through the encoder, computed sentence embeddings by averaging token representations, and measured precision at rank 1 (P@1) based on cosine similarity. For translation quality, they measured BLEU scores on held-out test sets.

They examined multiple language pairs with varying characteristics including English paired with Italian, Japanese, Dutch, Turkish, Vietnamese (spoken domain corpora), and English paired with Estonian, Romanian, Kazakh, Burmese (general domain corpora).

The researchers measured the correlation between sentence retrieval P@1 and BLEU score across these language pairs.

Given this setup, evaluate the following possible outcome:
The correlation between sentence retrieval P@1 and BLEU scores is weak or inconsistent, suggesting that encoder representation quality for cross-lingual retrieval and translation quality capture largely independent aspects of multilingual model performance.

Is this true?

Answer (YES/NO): NO